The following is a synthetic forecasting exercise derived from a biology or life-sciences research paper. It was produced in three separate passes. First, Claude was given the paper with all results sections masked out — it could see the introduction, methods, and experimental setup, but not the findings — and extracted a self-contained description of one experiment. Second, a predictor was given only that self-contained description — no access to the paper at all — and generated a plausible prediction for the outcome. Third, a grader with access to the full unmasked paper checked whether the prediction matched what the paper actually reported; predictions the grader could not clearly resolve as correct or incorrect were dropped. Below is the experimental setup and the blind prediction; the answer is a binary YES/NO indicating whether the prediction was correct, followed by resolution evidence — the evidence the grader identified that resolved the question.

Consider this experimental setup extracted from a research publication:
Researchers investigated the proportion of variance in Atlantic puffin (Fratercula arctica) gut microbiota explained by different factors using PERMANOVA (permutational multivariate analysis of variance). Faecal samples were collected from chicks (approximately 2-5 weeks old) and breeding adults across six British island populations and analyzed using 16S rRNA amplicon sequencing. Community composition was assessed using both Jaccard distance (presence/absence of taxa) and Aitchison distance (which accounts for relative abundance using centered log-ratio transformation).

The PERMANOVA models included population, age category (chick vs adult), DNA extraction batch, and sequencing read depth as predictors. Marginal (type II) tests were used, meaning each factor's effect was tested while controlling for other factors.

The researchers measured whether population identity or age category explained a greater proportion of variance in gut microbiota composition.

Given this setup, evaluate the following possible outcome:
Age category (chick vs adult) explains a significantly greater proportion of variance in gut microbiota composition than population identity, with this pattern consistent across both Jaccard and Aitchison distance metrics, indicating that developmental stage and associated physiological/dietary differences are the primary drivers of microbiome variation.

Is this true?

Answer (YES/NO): NO